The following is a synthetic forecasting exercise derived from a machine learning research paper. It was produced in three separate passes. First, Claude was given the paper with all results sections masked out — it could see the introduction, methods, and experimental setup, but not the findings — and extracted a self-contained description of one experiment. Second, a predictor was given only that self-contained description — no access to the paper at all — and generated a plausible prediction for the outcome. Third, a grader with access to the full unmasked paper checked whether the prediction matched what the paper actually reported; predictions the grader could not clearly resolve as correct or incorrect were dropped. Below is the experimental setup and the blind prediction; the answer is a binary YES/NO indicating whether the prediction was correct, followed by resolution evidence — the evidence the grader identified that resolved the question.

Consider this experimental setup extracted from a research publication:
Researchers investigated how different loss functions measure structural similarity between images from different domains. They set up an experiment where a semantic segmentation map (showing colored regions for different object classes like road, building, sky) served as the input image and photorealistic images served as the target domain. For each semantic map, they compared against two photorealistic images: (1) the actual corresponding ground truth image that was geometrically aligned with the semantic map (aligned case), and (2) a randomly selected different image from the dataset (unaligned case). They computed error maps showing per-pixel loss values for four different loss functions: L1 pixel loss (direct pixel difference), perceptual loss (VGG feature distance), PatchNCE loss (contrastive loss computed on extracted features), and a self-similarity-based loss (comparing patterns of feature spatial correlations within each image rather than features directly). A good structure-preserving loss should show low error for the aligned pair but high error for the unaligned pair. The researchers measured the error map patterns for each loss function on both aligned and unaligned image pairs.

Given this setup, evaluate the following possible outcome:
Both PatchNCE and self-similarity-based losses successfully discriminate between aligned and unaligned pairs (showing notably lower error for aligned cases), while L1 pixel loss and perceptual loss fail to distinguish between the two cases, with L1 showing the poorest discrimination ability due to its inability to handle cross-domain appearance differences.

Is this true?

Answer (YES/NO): NO